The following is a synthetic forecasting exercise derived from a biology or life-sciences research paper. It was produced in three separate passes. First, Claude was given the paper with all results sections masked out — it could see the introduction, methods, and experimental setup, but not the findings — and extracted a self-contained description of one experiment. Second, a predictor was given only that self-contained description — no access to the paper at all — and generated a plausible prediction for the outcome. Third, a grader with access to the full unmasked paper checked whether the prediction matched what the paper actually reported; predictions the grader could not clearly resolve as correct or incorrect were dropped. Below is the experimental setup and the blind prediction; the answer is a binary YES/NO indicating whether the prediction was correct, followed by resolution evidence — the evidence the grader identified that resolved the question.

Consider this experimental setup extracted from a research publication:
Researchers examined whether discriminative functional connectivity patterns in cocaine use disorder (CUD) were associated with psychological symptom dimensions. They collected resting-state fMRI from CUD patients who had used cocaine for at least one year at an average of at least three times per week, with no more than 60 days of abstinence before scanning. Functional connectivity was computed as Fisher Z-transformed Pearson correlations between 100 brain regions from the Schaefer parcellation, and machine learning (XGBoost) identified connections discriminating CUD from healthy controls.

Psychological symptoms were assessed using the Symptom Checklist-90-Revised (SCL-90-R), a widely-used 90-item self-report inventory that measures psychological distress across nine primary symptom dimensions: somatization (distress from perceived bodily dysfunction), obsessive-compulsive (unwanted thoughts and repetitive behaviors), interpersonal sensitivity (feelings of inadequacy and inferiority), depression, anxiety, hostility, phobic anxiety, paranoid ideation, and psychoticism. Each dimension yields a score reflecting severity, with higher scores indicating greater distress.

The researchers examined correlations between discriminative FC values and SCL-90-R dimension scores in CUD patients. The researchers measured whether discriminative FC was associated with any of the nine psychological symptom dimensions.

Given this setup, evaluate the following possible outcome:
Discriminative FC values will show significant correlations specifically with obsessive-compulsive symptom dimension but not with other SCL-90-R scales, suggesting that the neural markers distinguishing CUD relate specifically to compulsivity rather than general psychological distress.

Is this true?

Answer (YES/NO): NO